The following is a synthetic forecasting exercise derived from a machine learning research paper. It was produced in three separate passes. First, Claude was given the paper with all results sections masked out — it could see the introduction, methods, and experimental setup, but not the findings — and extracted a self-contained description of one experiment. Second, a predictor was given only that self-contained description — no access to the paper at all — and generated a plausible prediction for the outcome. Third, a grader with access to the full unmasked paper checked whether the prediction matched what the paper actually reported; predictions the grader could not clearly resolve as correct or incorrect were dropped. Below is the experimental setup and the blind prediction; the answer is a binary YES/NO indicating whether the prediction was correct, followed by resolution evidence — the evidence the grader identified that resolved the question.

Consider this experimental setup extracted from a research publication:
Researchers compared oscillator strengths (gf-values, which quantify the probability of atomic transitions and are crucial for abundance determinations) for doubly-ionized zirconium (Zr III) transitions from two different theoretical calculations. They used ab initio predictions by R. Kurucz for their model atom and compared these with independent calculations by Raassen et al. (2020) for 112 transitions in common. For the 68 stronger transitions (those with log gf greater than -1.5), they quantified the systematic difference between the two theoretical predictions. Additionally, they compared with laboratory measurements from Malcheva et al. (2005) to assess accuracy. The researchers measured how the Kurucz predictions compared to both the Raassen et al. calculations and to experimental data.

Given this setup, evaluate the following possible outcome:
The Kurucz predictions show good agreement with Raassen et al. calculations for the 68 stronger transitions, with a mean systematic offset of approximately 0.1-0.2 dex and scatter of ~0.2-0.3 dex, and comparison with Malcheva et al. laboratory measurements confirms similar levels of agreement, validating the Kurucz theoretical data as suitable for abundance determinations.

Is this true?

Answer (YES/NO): NO